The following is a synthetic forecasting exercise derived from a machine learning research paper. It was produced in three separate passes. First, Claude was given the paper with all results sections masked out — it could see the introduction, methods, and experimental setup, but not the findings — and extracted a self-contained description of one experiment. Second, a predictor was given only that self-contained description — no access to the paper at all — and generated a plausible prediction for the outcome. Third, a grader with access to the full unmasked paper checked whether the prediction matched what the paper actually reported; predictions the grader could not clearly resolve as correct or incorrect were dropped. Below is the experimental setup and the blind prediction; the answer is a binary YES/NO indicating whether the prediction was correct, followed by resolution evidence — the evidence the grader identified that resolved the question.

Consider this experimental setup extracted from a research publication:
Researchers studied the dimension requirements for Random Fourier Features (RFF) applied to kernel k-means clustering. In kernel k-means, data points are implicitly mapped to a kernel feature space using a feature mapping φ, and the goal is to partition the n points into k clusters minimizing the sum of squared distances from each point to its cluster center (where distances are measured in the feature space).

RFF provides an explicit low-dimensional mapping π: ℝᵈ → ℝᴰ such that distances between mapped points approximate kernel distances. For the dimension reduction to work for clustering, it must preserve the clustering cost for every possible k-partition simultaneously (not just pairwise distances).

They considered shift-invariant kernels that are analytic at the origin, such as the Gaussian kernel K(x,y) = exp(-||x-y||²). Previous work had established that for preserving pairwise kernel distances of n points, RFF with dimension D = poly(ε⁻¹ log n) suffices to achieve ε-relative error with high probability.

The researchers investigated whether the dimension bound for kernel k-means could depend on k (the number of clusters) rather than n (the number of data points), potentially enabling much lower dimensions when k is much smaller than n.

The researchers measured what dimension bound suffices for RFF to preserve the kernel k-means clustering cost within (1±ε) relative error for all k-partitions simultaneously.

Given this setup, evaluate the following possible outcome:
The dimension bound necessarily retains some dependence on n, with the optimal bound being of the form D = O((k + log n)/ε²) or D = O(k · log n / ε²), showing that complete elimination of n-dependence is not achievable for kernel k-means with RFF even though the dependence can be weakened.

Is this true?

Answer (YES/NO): NO